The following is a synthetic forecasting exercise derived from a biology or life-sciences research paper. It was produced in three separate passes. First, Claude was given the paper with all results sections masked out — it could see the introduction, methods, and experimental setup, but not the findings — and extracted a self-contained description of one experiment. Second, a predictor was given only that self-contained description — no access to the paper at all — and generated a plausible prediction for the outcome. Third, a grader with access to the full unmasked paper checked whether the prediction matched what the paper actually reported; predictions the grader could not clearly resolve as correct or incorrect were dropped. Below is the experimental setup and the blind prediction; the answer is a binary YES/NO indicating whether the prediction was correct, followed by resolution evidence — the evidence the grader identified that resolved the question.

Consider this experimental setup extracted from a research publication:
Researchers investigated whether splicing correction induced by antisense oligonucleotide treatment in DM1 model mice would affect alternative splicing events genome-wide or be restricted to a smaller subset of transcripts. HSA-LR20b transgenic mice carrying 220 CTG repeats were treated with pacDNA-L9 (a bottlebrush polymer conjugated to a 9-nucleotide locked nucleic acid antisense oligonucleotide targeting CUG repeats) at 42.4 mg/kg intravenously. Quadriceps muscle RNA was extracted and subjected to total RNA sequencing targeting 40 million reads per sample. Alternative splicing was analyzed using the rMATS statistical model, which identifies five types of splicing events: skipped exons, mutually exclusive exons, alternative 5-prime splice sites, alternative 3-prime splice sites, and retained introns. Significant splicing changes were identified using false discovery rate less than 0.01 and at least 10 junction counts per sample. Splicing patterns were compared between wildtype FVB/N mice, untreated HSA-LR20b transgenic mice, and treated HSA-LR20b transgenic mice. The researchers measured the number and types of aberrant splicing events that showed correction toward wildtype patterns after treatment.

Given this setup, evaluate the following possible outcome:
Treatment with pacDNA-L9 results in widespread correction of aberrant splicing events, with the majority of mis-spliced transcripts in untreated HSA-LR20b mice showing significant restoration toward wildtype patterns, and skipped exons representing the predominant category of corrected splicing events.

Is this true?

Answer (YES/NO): NO